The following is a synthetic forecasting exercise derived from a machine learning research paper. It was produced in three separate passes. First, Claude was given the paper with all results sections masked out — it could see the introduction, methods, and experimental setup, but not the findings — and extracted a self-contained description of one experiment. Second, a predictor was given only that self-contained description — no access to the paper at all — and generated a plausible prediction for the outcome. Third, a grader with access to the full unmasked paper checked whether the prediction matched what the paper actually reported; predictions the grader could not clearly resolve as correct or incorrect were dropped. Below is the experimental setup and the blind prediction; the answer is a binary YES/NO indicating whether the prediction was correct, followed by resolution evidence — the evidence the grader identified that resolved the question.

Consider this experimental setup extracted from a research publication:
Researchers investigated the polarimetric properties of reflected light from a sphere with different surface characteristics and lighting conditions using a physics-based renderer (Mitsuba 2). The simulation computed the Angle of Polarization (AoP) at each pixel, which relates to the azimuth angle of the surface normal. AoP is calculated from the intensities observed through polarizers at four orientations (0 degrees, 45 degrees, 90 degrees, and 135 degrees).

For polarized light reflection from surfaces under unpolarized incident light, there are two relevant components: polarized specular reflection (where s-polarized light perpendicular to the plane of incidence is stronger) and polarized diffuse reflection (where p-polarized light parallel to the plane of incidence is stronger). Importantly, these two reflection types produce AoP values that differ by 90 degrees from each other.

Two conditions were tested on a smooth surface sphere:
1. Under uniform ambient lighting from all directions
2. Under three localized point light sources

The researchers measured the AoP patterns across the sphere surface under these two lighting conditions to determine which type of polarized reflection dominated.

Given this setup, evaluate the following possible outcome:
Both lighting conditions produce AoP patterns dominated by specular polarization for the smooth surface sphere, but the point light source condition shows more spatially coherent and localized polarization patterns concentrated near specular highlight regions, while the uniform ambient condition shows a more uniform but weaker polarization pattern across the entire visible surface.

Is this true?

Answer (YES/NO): NO